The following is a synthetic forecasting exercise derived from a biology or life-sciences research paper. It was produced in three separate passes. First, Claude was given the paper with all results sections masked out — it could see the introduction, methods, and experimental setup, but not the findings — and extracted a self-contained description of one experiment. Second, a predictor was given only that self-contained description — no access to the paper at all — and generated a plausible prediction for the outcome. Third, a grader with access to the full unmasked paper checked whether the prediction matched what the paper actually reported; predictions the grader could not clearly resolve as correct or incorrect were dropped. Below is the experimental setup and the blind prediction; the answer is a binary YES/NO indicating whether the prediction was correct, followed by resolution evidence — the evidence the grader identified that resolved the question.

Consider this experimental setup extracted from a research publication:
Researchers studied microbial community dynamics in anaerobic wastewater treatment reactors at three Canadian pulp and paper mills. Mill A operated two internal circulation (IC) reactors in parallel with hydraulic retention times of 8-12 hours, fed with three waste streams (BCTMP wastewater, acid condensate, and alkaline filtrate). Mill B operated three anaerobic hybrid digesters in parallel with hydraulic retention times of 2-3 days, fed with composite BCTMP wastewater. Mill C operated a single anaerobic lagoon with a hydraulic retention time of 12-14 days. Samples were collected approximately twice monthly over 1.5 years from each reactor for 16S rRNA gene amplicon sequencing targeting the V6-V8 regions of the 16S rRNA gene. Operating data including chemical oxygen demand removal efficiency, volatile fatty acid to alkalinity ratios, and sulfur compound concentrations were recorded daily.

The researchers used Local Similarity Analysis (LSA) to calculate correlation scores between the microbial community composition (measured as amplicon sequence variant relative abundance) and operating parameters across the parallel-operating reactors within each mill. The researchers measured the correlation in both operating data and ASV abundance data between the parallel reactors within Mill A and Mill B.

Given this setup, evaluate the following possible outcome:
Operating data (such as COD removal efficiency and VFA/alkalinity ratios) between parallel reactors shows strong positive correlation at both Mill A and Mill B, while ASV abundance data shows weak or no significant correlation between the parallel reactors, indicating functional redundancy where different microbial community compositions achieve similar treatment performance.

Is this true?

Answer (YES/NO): NO